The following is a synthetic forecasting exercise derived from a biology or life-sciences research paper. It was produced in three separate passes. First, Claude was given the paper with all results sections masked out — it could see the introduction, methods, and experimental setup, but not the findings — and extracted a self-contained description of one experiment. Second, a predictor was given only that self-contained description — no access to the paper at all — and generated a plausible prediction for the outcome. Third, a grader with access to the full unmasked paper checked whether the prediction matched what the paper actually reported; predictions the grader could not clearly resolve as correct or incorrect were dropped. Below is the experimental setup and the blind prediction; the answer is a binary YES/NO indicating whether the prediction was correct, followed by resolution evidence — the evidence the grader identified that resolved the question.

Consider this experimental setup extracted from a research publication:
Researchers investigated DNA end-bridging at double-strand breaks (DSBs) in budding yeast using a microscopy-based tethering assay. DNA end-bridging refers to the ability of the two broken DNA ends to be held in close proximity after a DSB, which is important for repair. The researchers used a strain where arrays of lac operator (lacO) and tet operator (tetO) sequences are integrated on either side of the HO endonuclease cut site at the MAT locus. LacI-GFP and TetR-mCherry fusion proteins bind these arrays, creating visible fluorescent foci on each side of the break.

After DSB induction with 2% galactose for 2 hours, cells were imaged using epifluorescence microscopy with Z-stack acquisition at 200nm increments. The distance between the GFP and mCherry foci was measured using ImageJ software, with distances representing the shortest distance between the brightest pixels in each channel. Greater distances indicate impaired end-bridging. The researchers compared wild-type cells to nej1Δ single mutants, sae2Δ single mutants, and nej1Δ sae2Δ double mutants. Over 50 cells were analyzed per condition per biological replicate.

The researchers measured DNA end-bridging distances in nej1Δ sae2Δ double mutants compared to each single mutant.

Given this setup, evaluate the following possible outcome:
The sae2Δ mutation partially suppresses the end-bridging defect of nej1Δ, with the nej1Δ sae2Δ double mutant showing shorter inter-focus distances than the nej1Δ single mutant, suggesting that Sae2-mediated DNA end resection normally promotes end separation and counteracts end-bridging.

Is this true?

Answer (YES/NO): NO